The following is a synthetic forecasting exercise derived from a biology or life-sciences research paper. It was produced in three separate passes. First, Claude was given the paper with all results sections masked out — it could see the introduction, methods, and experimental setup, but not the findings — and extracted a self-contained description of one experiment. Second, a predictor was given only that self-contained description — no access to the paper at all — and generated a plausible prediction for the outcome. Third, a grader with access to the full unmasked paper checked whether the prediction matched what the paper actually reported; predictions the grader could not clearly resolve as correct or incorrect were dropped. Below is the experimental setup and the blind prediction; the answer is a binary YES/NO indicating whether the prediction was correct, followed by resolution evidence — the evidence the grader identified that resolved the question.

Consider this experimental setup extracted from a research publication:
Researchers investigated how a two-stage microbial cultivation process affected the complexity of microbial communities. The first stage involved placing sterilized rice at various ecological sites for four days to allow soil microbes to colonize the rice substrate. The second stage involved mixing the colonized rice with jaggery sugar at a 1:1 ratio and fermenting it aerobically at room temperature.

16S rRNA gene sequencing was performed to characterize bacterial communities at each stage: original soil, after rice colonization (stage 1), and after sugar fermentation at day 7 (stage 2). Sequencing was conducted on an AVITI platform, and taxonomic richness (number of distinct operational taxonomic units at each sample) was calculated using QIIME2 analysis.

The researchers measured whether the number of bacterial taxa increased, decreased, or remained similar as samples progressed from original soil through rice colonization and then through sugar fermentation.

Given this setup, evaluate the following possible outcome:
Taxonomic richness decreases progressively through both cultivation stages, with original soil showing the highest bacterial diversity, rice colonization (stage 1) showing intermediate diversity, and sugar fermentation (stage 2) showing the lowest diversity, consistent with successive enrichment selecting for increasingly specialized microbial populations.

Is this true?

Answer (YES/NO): NO